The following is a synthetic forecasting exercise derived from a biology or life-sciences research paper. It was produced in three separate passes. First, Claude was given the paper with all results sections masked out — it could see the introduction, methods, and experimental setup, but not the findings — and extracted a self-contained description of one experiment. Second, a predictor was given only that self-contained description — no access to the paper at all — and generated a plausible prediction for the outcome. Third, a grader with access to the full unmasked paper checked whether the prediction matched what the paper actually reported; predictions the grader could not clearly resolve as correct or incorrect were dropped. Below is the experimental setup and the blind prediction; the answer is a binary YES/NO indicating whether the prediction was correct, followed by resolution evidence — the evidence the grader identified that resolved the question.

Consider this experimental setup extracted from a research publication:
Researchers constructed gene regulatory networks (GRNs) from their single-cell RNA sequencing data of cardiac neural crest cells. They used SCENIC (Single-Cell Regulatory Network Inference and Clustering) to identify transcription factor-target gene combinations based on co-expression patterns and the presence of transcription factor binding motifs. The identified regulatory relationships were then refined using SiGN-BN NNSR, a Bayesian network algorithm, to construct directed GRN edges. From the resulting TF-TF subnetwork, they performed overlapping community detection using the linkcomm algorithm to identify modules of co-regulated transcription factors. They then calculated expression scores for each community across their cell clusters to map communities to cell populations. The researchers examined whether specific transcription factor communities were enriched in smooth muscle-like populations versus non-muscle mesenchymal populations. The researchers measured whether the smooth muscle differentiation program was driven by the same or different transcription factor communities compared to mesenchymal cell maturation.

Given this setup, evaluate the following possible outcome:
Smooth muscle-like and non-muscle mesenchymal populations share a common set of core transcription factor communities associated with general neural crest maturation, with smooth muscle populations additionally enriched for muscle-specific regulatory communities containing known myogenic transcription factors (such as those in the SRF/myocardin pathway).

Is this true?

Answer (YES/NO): YES